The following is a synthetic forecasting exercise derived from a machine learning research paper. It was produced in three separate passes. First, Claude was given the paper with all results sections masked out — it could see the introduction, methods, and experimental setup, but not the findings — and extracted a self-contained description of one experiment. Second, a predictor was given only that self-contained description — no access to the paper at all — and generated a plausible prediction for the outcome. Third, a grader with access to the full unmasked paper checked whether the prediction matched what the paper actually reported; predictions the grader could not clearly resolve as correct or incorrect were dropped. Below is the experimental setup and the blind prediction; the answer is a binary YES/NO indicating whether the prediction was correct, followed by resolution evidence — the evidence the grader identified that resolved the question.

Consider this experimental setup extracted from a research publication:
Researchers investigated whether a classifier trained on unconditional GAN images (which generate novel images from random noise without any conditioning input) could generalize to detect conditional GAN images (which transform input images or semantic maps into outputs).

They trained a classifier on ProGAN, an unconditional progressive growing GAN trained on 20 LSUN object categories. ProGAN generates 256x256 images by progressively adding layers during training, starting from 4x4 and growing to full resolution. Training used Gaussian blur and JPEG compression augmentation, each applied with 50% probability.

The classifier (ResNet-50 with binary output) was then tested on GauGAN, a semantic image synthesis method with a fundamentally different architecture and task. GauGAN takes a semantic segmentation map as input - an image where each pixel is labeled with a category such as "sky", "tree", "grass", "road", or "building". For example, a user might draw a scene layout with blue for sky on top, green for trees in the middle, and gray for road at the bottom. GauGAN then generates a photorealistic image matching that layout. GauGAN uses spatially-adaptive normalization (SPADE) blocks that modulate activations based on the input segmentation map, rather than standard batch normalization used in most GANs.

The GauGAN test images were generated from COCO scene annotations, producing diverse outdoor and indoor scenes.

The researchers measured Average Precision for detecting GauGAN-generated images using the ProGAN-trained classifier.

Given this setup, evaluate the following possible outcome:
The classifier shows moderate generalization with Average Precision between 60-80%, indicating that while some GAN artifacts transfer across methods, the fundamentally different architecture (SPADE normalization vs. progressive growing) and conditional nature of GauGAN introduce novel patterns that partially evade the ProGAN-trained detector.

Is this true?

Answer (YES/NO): NO